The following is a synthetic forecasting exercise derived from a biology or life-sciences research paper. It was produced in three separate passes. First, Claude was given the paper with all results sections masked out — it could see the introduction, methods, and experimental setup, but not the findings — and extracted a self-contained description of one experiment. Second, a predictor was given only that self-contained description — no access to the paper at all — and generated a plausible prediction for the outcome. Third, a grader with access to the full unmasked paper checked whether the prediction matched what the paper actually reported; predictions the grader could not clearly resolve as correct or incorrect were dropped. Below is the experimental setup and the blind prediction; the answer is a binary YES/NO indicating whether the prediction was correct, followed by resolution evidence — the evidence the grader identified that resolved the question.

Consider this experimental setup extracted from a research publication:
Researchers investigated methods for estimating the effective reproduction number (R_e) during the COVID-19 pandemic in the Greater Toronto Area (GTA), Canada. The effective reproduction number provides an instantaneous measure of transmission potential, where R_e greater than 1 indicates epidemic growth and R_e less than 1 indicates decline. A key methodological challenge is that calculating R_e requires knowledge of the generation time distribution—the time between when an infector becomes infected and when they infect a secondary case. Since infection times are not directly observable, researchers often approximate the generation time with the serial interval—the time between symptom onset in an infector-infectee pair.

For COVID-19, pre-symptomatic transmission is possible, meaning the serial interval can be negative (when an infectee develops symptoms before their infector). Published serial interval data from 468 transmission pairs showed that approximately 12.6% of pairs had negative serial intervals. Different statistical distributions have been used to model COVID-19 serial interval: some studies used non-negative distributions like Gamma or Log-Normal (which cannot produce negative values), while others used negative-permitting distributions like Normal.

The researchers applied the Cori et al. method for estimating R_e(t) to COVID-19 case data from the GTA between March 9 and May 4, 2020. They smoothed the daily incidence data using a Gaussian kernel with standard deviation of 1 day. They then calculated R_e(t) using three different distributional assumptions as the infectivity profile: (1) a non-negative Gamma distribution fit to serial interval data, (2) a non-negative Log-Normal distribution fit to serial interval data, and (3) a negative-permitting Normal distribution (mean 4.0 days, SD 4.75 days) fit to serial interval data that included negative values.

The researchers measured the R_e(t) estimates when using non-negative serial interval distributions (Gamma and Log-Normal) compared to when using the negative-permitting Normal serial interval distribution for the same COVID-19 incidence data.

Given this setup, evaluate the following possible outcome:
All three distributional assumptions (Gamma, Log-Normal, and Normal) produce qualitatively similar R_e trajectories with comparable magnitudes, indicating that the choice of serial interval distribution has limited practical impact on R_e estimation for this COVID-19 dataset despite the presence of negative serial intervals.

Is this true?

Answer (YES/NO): NO